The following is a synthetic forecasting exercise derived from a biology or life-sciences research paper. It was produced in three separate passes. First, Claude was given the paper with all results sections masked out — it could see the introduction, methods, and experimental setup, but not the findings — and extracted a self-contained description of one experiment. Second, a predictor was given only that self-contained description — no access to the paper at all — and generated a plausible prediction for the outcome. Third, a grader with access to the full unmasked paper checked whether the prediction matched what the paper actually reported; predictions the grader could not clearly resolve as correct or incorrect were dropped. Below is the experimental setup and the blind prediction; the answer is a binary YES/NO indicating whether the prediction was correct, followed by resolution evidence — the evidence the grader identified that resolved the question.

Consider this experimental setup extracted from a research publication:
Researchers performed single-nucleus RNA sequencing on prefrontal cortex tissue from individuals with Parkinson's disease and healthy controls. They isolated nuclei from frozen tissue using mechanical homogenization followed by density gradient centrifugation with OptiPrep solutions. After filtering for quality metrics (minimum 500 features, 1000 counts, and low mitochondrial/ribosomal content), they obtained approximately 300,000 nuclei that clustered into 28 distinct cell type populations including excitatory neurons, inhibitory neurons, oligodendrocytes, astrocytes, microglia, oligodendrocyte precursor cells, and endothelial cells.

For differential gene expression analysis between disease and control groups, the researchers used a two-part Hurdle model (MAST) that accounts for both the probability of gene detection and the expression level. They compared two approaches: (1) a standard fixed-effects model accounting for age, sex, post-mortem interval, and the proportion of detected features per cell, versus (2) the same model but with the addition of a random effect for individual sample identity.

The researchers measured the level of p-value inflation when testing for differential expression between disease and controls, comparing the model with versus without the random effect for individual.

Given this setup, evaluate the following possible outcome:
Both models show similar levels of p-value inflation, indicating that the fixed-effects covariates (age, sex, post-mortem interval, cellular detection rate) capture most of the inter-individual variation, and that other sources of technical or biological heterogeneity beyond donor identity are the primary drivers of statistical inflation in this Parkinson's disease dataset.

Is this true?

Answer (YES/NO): NO